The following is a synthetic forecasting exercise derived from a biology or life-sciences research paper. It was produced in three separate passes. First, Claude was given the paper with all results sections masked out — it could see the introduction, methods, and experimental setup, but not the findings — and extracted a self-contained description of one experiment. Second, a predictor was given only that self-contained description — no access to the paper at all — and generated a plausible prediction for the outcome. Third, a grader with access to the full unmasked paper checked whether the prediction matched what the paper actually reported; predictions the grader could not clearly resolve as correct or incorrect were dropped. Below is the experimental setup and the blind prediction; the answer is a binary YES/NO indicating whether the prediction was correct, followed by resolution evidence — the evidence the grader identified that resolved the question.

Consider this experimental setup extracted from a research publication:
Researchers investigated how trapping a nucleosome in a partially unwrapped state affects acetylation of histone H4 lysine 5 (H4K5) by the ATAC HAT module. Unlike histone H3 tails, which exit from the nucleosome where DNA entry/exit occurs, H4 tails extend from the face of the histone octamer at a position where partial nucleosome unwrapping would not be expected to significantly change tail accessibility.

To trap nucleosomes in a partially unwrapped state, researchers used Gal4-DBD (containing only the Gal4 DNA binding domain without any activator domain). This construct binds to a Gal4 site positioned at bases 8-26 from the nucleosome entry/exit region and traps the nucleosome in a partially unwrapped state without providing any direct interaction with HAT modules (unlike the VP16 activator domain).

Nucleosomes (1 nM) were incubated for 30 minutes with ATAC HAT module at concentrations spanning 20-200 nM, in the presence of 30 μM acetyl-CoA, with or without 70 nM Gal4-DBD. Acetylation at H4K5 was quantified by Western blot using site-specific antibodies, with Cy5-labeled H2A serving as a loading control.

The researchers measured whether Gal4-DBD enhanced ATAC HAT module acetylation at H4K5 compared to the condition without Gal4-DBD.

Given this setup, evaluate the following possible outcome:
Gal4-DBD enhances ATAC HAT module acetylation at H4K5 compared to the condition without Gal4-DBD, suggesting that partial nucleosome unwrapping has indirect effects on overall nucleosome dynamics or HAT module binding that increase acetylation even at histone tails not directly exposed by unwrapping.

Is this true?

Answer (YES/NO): NO